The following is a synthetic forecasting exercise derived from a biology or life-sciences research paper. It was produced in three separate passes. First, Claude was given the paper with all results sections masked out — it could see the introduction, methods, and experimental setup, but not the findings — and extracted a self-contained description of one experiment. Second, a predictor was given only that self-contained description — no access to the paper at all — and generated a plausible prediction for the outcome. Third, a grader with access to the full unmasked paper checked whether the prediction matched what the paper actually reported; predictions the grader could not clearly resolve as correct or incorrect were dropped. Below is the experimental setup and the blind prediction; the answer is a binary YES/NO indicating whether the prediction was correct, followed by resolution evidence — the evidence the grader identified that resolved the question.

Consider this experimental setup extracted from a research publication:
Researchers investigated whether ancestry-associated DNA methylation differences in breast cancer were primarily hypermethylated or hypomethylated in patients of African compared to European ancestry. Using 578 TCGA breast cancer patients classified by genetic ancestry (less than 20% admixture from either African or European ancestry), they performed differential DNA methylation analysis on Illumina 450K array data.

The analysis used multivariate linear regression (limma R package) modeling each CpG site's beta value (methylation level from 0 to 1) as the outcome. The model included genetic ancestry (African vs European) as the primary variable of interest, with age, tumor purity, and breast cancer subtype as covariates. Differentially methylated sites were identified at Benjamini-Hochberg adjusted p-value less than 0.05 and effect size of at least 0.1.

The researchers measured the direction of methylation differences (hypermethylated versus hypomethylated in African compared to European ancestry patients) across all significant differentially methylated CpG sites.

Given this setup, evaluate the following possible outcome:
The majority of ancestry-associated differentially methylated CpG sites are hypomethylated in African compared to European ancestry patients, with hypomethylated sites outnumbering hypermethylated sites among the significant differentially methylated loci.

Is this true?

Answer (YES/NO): NO